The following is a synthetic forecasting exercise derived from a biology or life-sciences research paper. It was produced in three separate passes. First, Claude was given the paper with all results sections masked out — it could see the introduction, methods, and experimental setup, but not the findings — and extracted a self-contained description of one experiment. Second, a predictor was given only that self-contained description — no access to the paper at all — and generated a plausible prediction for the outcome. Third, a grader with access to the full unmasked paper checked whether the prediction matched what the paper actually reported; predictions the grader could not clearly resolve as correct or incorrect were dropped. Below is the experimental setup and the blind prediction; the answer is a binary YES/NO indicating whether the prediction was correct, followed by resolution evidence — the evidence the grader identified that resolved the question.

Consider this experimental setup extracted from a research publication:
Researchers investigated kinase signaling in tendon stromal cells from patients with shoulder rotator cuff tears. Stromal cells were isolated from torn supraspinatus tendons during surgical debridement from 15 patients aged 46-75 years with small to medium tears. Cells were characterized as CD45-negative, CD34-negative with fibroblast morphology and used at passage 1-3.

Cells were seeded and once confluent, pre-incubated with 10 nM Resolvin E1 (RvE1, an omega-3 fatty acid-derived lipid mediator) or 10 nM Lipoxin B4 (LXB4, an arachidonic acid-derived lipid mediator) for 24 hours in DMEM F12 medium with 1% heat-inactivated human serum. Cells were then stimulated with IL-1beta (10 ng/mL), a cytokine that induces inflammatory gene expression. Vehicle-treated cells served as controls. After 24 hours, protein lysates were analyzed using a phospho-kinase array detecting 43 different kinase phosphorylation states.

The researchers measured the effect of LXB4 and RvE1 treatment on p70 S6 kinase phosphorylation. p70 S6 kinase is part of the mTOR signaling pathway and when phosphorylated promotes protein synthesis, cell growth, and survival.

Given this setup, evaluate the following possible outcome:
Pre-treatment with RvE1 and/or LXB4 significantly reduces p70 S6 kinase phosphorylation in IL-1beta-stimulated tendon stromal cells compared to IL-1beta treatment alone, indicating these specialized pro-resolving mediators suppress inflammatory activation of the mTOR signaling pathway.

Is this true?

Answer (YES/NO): NO